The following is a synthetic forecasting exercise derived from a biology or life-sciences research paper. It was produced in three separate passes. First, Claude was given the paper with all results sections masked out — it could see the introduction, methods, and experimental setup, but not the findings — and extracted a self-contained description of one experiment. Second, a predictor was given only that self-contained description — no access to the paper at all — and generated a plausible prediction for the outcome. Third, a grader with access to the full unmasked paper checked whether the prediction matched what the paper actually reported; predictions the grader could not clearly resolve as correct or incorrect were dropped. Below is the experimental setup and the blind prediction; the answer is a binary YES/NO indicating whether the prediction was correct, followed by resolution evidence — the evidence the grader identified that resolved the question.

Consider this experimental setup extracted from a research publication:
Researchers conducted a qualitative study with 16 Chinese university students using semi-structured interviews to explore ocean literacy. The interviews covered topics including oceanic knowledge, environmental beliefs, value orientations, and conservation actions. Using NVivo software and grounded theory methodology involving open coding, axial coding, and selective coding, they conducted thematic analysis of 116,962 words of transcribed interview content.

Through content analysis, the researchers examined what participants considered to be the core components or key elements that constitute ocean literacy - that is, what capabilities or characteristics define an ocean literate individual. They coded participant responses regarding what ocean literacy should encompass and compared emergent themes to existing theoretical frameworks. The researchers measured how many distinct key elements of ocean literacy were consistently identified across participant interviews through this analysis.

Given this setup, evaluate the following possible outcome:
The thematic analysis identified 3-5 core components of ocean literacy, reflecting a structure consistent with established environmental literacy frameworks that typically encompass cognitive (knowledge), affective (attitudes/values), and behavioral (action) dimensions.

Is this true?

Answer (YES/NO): NO